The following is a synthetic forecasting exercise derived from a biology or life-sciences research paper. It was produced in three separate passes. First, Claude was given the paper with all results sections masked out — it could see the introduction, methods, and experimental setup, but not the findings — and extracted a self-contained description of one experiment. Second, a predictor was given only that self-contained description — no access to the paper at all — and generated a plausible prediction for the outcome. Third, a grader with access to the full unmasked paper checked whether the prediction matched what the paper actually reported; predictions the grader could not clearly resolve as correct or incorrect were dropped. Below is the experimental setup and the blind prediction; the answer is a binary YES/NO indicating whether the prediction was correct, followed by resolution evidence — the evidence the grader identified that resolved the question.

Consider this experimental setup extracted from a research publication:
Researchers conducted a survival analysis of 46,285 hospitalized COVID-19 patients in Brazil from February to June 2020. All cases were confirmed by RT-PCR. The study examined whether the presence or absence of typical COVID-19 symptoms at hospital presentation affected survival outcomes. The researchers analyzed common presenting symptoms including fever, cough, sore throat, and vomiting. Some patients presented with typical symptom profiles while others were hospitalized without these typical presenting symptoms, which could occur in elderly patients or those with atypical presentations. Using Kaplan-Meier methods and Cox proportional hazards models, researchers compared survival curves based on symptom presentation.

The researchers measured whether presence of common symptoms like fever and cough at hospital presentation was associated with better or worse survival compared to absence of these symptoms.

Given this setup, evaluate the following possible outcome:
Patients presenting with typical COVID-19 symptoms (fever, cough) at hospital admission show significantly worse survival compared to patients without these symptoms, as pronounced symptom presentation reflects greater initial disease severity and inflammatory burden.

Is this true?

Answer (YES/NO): NO